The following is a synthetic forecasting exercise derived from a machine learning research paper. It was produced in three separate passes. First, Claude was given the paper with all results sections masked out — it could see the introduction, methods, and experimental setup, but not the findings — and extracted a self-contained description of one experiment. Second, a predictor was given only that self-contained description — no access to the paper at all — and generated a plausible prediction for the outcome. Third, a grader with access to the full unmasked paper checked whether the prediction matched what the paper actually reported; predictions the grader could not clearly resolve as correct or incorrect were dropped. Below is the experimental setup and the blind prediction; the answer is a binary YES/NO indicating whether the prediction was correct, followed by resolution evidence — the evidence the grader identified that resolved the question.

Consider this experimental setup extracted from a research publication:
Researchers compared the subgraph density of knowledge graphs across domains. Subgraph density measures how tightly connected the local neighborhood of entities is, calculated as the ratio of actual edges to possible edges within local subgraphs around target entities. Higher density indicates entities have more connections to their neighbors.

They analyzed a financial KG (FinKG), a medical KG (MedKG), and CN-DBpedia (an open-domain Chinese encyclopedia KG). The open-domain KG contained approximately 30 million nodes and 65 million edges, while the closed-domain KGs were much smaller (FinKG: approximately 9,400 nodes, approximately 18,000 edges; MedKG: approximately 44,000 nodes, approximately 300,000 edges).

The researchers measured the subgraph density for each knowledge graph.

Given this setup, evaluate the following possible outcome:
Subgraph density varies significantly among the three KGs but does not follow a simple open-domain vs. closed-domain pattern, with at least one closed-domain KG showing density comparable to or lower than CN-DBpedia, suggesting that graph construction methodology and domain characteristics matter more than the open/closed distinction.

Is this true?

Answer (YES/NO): NO